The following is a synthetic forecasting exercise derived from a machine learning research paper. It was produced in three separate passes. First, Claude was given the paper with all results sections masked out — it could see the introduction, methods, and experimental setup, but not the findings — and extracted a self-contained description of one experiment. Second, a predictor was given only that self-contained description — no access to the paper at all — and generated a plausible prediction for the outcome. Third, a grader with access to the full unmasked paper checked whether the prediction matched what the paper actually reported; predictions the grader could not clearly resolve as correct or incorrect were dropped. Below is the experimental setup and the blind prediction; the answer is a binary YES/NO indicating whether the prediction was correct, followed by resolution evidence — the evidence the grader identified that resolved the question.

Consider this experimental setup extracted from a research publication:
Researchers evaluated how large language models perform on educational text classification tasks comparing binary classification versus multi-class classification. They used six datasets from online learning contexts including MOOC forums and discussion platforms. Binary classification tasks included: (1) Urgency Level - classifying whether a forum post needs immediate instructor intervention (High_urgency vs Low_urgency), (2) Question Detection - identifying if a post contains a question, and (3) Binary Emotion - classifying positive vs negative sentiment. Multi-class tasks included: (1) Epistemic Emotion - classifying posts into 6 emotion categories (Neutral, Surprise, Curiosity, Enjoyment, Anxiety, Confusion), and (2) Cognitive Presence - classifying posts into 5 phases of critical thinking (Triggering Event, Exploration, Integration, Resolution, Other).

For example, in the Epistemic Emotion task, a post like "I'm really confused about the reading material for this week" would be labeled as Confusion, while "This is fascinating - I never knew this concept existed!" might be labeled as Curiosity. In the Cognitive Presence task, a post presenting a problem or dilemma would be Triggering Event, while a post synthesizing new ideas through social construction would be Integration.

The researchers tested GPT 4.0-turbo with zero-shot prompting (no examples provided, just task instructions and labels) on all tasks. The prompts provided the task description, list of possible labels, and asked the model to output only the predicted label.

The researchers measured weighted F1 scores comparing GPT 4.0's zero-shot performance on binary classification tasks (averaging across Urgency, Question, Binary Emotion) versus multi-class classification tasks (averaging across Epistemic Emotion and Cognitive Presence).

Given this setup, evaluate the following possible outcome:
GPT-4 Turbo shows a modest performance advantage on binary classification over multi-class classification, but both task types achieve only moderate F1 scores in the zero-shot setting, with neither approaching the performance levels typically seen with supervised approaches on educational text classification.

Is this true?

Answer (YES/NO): NO